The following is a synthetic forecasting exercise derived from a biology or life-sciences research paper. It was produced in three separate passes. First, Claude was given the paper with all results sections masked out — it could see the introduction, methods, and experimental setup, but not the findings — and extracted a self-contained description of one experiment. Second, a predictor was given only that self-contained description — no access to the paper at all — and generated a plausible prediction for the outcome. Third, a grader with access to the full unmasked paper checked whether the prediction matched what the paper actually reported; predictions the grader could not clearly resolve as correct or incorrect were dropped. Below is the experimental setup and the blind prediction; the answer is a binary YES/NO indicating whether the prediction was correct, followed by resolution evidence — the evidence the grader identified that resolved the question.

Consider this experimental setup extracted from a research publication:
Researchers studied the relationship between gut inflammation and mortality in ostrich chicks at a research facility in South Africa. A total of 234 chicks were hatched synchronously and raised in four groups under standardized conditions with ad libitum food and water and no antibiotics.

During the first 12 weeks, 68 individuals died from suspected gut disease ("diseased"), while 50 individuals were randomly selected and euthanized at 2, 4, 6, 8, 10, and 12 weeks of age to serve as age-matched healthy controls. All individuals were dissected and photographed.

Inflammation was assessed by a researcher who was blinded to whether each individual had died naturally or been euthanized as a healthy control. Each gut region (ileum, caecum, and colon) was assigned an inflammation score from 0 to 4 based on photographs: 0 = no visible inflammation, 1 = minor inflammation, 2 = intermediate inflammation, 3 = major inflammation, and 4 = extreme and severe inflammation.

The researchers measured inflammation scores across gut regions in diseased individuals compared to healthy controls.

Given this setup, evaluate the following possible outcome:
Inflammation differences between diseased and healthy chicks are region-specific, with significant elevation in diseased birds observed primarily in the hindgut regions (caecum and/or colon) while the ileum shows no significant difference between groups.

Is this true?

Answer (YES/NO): NO